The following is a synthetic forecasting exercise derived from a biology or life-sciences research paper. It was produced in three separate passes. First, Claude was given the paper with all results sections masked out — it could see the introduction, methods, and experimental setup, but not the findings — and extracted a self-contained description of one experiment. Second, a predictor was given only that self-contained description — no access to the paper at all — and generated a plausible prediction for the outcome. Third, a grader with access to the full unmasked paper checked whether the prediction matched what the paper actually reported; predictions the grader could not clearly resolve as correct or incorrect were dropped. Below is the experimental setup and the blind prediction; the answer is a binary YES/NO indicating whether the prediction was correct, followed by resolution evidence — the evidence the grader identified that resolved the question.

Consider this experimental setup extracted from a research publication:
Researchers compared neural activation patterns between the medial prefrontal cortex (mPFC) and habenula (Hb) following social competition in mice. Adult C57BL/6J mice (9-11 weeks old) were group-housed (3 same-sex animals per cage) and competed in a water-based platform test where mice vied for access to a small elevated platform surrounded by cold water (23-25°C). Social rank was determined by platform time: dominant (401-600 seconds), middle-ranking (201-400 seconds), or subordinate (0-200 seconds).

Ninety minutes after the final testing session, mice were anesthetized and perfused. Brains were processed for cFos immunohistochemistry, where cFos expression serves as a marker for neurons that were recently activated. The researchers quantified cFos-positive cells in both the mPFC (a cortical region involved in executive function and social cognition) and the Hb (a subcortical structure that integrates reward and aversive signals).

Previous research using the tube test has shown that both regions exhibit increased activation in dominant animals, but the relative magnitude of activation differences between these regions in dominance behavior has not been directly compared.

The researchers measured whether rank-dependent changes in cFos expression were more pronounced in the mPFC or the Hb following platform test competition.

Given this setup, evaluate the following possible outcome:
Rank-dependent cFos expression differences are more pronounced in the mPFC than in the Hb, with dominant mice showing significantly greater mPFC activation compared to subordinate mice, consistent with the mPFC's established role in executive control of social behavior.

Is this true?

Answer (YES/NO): NO